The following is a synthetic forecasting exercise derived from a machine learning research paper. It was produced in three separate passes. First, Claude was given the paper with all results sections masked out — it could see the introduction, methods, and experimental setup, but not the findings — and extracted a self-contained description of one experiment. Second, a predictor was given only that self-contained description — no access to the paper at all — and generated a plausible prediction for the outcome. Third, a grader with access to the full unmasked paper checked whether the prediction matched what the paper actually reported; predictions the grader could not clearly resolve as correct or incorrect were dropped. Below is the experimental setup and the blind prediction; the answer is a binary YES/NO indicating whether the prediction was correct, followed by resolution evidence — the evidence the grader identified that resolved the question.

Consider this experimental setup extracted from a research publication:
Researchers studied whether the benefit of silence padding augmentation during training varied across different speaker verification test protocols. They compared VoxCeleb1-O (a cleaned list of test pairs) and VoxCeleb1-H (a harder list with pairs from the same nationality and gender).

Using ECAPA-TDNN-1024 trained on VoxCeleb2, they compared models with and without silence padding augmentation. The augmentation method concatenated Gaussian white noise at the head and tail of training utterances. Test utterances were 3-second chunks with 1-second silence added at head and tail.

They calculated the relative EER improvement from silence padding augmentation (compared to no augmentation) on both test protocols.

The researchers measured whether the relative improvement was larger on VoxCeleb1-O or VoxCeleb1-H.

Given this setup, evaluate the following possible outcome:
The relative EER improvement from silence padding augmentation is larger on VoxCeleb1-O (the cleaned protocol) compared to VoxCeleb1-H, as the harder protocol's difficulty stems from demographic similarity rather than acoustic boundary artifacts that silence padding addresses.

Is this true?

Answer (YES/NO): YES